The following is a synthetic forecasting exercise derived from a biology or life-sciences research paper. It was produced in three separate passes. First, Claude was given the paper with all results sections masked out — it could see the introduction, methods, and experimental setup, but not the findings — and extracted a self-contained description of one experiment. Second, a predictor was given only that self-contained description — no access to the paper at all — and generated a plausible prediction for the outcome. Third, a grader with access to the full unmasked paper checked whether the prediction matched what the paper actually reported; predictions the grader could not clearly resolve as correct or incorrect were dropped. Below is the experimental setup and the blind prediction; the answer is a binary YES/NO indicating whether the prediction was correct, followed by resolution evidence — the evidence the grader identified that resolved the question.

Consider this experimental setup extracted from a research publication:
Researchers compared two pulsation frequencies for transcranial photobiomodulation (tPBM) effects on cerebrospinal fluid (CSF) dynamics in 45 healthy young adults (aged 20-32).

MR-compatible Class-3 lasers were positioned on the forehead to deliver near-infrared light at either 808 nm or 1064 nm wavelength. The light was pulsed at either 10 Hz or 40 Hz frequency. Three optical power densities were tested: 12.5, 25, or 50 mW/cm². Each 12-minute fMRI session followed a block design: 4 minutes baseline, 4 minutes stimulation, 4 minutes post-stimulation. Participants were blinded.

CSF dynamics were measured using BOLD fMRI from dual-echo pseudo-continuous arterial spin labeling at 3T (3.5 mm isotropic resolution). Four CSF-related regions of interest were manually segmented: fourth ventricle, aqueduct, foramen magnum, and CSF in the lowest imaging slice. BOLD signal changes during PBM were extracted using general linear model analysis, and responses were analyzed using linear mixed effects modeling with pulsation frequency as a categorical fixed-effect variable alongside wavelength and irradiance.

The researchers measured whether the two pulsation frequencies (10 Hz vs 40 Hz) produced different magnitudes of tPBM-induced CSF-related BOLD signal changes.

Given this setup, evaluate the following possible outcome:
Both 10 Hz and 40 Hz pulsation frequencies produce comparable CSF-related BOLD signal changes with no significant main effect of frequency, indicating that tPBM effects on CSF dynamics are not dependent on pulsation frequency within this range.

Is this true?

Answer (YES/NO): NO